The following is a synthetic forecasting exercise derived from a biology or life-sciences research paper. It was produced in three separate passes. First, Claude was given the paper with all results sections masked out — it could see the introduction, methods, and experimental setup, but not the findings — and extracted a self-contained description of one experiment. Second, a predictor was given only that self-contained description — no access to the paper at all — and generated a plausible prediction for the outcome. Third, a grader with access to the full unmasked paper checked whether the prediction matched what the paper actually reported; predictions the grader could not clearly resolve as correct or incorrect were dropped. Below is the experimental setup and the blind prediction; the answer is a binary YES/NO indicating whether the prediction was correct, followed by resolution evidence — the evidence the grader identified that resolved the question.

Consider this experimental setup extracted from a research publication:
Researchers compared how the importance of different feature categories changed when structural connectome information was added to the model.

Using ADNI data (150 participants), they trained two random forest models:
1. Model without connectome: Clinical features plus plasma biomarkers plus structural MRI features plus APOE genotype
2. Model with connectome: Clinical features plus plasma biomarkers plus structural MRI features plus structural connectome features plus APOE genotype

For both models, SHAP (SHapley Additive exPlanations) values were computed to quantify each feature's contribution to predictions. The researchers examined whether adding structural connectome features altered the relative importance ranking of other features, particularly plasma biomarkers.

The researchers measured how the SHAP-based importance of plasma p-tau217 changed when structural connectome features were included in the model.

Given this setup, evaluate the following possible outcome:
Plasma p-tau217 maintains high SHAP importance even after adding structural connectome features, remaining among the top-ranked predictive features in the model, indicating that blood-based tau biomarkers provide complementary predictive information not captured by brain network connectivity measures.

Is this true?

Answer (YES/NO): YES